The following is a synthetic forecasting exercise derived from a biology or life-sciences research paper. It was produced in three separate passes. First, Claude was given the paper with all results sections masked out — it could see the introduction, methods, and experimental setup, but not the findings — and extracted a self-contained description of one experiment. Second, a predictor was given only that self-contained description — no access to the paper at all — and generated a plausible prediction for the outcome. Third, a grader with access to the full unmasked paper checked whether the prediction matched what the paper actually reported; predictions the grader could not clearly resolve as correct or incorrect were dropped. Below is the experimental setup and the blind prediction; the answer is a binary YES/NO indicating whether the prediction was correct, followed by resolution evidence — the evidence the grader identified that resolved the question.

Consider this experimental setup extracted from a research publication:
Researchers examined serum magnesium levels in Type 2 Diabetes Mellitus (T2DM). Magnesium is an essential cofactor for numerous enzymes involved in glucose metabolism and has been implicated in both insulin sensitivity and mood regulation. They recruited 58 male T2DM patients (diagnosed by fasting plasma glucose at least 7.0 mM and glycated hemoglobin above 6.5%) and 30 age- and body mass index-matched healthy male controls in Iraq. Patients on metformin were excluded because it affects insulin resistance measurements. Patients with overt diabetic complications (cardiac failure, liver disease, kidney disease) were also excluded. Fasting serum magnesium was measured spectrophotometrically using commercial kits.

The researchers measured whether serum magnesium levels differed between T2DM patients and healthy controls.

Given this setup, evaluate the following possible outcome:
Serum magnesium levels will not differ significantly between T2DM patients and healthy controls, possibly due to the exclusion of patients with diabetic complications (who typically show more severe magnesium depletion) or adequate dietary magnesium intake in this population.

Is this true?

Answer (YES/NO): NO